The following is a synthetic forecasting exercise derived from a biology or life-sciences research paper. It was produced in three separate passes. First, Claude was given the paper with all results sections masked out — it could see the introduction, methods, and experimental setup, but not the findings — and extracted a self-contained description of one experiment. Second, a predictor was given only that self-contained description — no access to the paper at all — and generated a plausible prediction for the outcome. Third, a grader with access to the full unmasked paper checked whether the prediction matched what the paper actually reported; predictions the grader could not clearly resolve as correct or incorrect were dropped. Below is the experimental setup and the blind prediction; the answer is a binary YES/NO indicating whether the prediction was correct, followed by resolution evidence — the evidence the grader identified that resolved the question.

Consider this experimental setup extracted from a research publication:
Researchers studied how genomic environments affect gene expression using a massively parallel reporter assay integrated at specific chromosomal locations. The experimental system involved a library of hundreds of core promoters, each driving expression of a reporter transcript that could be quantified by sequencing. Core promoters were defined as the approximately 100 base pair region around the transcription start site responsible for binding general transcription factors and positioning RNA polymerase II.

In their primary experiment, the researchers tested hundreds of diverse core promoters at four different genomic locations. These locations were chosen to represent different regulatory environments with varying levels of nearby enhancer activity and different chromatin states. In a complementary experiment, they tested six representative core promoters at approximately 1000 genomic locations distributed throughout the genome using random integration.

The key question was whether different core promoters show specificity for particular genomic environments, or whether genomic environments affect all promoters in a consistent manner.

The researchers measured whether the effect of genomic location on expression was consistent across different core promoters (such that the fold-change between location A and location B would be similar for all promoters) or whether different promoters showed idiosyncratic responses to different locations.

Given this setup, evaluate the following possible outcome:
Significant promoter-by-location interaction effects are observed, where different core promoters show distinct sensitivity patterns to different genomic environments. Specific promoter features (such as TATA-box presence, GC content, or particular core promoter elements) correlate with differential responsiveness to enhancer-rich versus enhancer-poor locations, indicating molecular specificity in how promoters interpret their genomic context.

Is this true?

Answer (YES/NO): NO